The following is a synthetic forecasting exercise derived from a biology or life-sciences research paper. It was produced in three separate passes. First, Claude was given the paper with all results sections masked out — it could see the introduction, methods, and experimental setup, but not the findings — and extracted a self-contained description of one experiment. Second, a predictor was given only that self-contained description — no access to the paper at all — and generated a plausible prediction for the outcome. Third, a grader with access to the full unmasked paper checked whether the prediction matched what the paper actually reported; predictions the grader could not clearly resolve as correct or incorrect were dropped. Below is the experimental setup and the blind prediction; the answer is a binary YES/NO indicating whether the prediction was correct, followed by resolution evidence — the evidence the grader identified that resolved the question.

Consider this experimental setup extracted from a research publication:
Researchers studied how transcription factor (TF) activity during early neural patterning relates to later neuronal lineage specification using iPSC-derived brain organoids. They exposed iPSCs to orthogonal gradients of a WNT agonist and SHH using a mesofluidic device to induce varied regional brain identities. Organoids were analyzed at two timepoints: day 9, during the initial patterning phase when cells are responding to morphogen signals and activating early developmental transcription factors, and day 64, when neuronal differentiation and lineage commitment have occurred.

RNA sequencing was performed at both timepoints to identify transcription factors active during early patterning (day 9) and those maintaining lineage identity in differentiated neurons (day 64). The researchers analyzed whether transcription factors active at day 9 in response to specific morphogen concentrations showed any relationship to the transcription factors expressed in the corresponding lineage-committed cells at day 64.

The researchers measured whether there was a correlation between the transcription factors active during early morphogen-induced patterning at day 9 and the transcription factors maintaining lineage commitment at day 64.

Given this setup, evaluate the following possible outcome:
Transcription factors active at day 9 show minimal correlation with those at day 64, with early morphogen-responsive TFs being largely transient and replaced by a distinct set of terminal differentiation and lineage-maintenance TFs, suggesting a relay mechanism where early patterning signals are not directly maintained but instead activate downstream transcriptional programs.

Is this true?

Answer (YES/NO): NO